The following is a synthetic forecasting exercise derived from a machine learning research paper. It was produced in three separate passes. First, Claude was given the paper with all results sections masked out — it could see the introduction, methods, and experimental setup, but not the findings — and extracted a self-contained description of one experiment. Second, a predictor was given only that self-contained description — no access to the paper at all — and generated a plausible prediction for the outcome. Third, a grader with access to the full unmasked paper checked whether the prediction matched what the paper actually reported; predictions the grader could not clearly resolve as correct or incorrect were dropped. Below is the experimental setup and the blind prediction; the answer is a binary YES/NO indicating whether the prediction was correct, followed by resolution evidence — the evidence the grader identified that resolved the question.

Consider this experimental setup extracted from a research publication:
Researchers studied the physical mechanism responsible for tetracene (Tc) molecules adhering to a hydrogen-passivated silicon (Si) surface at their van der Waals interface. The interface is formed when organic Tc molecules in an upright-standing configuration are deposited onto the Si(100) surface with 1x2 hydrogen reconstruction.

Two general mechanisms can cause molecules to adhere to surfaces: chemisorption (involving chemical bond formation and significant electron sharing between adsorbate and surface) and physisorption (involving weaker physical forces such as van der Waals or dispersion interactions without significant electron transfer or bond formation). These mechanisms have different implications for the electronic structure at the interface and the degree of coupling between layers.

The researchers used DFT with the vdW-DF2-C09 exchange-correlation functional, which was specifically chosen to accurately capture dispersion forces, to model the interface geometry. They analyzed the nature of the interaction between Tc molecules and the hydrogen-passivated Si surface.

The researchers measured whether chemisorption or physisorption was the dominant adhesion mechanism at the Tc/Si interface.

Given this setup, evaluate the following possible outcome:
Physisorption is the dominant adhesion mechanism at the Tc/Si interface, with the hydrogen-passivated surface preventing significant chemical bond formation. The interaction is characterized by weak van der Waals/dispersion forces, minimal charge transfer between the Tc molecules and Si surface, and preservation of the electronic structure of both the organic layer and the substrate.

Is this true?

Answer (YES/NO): YES